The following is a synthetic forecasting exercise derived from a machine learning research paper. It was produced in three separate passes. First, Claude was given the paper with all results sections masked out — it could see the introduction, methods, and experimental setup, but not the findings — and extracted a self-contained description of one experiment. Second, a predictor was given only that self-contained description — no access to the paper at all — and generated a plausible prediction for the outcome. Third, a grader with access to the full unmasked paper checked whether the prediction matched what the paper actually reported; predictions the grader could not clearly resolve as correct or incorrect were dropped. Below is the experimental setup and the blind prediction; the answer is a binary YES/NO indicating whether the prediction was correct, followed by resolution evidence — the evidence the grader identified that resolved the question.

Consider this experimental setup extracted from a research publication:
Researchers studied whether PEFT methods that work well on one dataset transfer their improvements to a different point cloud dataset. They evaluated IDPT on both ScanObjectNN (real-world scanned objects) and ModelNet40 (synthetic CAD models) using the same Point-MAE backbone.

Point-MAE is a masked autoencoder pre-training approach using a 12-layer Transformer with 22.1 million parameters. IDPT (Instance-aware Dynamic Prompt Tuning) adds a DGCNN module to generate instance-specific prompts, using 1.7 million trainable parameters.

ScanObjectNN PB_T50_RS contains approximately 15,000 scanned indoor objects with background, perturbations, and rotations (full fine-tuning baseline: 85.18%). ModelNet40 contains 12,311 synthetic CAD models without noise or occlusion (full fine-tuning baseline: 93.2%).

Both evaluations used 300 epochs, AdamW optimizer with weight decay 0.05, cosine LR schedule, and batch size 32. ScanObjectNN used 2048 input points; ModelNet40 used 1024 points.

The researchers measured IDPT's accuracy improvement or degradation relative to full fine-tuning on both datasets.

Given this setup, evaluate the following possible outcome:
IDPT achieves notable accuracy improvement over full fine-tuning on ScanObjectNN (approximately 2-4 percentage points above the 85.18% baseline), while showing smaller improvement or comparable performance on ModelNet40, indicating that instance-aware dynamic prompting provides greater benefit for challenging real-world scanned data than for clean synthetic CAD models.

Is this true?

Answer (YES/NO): NO